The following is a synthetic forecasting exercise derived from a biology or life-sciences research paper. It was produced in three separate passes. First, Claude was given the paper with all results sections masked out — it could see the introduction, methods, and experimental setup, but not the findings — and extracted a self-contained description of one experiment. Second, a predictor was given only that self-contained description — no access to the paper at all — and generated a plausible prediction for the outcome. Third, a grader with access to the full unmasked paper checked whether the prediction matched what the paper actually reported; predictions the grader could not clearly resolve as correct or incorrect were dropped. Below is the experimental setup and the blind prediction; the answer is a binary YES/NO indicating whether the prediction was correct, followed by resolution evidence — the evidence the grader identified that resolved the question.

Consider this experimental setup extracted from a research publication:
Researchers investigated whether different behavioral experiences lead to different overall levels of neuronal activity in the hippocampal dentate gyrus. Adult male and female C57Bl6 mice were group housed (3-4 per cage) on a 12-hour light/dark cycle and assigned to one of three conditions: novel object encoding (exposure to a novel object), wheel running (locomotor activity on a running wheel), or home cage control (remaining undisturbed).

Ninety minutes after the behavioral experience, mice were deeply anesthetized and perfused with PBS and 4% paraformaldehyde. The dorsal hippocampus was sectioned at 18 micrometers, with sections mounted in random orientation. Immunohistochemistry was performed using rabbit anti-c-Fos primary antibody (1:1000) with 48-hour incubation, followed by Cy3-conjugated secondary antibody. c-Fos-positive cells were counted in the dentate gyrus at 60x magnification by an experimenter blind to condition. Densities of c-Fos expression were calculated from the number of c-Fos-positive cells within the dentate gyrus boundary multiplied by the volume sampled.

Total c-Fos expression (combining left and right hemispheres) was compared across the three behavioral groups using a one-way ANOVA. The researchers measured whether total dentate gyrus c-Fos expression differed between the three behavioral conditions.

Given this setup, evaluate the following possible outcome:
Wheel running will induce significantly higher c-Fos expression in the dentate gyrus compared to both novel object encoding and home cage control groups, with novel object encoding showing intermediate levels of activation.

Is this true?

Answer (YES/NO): NO